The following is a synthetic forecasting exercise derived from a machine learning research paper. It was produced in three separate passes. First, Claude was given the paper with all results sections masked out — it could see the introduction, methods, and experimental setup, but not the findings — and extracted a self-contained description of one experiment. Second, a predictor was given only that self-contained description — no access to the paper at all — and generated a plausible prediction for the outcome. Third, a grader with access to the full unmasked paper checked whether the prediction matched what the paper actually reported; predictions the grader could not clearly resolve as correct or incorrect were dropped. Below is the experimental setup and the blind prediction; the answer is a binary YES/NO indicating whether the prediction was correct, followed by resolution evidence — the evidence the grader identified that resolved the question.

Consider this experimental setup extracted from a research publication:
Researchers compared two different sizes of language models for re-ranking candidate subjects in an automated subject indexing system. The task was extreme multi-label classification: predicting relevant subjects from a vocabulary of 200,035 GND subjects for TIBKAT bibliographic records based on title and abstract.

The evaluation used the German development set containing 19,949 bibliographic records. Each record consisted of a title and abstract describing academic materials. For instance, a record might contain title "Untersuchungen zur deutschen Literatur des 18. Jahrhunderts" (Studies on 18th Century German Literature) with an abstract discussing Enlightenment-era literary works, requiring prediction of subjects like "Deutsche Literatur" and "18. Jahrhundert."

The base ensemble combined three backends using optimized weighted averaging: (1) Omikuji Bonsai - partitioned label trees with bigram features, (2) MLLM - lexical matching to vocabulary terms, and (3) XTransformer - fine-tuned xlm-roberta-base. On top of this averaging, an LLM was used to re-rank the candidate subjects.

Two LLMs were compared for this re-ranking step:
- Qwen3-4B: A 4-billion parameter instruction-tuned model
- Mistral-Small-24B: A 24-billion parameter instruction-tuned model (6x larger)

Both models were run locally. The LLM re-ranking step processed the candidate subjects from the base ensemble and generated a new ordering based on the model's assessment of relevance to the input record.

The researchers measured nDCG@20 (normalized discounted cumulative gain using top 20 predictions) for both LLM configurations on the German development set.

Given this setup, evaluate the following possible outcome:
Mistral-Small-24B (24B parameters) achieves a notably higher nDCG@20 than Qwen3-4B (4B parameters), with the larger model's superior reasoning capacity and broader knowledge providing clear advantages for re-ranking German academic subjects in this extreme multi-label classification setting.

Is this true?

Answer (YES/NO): NO